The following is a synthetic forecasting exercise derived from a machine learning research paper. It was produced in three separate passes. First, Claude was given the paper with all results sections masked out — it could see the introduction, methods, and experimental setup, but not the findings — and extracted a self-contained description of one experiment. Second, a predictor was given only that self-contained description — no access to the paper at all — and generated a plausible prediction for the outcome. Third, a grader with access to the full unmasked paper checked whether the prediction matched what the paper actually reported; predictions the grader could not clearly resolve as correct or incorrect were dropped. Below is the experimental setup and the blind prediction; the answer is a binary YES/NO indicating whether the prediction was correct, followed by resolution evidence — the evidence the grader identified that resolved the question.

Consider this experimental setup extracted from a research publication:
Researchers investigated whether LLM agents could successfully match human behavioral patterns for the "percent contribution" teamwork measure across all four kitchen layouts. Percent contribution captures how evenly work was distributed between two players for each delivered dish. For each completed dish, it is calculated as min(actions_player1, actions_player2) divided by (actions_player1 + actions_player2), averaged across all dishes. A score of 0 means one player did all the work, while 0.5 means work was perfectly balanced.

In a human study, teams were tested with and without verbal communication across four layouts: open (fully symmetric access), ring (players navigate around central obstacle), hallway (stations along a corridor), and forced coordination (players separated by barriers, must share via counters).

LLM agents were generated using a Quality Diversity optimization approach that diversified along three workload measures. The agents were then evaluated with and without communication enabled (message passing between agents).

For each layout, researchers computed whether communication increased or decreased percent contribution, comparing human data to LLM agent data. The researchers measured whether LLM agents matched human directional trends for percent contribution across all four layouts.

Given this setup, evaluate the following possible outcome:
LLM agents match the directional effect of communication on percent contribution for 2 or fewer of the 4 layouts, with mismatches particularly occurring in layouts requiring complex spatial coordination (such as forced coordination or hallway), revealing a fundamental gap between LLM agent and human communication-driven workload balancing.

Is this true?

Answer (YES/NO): NO